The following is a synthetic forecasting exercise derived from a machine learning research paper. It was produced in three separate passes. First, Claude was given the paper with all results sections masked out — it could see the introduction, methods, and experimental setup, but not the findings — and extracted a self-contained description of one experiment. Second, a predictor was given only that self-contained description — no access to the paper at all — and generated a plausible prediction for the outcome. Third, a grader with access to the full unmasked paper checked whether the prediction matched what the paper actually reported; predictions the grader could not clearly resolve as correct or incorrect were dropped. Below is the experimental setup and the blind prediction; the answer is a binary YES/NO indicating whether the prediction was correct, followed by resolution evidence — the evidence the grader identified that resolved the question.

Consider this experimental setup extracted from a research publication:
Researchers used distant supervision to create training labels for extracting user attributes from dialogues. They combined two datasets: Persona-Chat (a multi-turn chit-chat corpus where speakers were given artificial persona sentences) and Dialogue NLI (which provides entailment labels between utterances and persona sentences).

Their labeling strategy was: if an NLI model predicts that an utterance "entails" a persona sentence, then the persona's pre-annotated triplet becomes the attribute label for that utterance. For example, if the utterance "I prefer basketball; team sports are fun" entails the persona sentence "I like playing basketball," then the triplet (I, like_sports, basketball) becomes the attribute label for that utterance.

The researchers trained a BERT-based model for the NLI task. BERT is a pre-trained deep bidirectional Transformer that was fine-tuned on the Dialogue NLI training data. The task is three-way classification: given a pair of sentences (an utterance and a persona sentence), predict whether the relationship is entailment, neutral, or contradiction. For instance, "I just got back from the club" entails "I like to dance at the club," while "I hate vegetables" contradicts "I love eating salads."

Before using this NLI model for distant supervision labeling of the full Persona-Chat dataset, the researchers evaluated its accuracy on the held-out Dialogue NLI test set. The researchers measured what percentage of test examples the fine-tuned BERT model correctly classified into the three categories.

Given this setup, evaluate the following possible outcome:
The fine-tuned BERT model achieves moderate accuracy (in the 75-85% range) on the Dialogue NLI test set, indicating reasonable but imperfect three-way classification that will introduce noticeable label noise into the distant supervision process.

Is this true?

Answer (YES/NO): NO